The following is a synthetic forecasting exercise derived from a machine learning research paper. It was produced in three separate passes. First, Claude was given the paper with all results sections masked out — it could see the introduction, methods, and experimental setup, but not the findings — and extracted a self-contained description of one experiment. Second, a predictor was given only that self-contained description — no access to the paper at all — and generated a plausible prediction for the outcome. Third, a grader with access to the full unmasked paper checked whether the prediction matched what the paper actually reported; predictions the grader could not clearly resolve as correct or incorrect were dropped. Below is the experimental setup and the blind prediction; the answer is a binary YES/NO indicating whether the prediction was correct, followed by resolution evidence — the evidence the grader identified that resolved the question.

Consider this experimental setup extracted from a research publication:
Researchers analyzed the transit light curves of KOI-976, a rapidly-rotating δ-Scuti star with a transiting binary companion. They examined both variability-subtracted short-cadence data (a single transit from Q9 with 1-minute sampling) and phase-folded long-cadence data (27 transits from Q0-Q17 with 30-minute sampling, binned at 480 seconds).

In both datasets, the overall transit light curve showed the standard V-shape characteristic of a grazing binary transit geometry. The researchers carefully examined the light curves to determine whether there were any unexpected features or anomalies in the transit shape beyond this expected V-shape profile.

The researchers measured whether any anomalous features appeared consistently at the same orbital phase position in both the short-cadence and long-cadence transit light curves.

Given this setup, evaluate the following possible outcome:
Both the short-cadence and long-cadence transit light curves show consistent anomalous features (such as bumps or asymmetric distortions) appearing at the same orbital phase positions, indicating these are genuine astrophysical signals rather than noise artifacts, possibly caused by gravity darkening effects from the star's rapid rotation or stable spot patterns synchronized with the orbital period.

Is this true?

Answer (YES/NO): NO